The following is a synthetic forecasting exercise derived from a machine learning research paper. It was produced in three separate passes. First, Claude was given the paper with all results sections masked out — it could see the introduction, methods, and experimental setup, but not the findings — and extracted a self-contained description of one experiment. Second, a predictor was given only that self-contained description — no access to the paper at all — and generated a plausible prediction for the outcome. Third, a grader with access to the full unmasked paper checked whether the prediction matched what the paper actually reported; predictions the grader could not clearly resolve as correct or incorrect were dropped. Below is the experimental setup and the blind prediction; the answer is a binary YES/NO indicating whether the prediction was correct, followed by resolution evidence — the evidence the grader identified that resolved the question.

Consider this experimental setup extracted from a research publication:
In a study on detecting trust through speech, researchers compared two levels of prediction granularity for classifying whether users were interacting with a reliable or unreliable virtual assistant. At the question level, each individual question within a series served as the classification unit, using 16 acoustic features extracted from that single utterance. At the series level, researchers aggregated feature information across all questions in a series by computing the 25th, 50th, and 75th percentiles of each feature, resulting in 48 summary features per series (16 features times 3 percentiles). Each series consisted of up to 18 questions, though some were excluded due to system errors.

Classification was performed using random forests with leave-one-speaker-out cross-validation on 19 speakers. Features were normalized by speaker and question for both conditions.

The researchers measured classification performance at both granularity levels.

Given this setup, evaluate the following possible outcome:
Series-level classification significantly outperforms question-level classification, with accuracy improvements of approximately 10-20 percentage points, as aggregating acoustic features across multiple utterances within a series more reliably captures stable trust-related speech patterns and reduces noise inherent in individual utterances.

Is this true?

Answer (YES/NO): NO